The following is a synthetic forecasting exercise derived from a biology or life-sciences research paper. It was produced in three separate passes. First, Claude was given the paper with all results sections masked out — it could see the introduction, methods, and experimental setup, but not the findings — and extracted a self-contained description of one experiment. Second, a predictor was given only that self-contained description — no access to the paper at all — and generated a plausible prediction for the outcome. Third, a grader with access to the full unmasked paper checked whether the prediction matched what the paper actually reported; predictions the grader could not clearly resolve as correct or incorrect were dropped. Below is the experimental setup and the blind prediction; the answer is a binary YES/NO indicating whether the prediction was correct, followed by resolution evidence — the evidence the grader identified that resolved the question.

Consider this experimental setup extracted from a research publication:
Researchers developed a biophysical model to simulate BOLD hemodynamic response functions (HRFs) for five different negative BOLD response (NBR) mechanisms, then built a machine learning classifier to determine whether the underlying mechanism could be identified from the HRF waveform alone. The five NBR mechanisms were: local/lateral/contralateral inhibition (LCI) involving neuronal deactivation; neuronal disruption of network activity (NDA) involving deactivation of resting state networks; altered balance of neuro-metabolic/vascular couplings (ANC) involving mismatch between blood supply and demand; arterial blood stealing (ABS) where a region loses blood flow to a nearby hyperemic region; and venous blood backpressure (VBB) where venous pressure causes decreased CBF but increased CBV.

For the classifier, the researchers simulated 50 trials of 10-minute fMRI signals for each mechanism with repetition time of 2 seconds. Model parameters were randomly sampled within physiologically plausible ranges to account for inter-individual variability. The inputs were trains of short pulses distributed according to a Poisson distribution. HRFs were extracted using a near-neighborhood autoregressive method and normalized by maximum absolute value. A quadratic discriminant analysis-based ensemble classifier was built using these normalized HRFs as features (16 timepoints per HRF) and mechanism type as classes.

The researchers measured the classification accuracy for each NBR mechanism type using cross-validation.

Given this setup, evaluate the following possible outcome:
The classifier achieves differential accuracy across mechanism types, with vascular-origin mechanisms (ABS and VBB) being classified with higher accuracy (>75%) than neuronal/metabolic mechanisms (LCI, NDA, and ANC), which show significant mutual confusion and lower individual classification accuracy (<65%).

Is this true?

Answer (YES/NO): NO